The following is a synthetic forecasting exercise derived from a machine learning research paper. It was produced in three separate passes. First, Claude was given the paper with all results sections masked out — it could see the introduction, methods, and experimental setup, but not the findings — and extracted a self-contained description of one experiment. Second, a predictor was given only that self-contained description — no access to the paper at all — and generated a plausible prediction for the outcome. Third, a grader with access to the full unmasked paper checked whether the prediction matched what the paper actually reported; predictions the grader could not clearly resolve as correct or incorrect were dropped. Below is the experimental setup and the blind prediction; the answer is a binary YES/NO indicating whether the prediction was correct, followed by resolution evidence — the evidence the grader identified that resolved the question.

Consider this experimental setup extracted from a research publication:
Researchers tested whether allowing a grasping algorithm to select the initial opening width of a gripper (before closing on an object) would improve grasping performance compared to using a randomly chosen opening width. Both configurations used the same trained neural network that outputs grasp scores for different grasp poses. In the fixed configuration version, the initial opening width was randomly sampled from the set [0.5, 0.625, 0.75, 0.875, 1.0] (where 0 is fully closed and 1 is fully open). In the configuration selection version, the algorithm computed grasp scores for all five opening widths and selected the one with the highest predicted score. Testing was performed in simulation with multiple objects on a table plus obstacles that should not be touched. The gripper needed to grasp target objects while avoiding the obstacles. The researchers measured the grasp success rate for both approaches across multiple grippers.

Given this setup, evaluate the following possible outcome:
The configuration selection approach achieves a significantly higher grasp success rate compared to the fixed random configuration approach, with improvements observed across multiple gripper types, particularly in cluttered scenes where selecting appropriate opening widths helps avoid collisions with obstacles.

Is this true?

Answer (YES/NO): YES